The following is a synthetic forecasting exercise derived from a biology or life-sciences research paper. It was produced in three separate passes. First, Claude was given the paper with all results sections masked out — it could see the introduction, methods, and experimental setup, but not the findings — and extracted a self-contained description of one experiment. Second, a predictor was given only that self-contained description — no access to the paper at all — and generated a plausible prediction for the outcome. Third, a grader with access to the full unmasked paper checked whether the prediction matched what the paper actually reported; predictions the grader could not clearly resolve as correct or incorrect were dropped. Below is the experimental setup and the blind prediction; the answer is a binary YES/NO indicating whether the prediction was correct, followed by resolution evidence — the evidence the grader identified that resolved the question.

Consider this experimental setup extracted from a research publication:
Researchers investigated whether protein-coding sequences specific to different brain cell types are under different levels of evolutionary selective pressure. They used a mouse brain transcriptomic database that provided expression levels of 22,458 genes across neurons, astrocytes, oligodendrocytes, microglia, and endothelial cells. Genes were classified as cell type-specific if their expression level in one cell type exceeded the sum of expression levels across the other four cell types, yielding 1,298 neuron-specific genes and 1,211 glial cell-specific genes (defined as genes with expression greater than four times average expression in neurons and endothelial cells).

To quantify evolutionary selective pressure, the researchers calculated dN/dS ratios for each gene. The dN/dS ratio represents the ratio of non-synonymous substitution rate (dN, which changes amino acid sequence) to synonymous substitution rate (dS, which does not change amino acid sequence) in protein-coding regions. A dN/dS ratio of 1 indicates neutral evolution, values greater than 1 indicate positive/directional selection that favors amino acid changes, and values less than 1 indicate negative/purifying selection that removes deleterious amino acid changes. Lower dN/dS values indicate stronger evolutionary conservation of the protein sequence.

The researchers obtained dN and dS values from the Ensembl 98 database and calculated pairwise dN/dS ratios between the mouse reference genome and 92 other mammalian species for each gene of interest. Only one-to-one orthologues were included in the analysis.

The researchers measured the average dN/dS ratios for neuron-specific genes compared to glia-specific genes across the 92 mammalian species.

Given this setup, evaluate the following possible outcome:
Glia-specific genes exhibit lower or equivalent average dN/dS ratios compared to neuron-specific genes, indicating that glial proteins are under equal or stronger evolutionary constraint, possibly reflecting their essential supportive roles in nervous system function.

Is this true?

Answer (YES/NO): NO